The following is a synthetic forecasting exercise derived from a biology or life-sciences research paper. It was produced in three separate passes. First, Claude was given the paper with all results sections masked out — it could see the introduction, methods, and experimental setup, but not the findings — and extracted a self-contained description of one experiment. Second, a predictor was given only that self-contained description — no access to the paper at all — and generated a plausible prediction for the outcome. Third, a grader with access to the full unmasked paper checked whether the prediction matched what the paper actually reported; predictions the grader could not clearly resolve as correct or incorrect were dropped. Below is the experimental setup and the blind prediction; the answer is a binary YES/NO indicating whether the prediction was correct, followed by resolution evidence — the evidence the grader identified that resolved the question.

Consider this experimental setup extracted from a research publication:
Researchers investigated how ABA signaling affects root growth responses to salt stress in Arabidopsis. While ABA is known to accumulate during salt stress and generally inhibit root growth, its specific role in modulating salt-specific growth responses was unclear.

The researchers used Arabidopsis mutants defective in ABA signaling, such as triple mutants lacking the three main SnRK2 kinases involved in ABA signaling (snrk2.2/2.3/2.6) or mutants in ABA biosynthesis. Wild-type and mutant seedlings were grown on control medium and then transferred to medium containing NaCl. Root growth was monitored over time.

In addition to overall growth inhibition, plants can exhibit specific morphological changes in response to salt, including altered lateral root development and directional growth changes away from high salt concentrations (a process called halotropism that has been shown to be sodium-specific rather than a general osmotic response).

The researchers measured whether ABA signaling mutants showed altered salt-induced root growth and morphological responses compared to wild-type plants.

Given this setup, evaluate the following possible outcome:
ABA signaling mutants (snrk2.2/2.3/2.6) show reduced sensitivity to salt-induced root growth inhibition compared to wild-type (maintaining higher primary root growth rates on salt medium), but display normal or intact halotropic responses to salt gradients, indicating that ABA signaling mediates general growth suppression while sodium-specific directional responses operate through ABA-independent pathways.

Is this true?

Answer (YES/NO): NO